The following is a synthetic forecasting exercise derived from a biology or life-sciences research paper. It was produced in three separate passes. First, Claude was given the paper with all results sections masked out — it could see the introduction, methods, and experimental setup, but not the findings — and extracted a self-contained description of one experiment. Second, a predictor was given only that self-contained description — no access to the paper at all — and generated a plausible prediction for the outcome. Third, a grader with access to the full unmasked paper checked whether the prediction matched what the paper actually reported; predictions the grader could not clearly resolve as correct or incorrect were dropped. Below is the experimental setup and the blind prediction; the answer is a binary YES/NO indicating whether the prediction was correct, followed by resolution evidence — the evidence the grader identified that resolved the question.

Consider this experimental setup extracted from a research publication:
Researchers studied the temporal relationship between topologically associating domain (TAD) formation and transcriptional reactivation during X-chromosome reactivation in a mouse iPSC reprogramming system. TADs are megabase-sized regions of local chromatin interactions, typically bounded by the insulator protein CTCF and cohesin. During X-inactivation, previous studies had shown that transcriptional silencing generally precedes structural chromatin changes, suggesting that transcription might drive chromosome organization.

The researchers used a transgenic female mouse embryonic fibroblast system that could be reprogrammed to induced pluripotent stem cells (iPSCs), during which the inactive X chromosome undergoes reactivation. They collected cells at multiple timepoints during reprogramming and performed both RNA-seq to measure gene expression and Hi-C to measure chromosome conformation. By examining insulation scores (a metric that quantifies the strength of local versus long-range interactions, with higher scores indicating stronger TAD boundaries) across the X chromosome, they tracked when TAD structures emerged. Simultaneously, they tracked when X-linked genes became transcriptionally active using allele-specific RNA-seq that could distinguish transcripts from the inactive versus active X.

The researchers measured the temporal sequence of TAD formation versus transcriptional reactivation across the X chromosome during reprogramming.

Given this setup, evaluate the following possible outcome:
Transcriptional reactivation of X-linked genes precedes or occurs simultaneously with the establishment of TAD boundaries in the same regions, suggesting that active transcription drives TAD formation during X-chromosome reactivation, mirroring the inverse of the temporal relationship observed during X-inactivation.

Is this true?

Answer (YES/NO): NO